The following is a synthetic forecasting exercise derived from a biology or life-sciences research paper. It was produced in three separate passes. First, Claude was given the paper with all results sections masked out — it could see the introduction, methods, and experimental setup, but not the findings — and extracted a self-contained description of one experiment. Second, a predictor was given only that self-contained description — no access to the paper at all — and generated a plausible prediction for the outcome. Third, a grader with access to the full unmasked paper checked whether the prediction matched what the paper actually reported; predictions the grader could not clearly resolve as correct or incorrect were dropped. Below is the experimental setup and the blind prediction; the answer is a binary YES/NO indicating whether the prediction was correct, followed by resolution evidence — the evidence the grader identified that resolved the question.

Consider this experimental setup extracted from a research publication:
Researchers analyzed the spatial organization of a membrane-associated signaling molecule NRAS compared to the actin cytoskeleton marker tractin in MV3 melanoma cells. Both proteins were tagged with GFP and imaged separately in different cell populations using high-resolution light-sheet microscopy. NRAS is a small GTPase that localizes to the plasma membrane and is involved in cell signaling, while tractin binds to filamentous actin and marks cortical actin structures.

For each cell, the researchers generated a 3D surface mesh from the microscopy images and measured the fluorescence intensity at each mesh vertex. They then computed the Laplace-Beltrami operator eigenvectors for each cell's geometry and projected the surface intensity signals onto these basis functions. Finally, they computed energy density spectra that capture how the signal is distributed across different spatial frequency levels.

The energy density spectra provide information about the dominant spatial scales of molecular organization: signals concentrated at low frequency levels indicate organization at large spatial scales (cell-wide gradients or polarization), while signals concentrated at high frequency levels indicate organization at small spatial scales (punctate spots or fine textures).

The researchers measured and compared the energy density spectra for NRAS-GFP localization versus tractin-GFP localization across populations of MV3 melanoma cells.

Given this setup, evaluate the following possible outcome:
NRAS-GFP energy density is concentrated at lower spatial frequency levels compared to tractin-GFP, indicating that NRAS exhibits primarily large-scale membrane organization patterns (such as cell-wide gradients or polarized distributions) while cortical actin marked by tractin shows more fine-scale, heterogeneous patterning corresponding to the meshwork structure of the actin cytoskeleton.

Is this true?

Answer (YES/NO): NO